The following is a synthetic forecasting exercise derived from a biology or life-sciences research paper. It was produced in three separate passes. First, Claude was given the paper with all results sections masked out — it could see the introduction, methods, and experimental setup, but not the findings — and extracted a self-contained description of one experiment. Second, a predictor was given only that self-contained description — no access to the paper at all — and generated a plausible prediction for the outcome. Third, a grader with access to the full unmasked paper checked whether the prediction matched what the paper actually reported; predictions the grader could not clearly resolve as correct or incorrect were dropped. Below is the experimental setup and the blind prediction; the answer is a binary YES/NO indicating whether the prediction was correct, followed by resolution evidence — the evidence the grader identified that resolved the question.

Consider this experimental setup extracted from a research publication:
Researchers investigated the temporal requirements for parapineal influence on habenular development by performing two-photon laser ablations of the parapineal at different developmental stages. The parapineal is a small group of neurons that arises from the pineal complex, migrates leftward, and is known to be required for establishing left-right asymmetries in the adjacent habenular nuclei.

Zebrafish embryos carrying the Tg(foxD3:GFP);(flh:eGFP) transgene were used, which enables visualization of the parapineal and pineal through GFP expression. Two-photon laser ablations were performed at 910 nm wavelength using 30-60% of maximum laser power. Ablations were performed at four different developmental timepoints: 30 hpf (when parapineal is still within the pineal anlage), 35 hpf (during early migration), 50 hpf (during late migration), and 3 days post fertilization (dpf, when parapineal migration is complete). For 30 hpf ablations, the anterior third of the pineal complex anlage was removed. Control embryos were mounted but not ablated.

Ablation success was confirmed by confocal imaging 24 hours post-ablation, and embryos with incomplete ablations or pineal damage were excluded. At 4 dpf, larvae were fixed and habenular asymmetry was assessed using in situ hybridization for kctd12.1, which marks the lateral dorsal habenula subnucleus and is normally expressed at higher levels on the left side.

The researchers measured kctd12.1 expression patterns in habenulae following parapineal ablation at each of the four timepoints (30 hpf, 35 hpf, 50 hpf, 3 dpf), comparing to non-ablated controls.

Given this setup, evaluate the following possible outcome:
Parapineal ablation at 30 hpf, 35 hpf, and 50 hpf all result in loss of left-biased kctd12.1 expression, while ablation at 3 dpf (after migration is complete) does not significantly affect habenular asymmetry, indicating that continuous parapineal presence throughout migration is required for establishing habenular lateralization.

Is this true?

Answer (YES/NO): NO